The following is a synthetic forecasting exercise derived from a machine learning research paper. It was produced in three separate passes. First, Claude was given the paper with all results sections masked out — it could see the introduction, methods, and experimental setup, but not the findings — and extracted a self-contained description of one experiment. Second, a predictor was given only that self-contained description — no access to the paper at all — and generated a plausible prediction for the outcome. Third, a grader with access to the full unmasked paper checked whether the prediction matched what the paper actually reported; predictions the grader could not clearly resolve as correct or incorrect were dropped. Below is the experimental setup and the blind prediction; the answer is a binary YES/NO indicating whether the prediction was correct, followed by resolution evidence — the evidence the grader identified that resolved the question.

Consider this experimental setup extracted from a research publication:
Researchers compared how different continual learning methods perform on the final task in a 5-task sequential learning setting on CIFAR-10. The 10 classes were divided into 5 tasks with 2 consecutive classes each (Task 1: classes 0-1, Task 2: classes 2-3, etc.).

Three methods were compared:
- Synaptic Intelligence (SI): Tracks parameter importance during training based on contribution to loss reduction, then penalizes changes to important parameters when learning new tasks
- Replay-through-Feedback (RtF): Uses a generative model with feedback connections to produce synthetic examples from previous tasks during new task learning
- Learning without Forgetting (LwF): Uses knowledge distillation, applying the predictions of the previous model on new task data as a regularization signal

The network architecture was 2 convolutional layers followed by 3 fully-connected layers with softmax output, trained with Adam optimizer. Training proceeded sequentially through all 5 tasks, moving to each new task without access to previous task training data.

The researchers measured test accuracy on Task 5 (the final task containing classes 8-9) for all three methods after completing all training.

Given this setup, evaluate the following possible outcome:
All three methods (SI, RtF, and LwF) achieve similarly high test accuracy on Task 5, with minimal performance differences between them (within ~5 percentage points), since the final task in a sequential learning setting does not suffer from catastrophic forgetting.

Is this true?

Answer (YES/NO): NO